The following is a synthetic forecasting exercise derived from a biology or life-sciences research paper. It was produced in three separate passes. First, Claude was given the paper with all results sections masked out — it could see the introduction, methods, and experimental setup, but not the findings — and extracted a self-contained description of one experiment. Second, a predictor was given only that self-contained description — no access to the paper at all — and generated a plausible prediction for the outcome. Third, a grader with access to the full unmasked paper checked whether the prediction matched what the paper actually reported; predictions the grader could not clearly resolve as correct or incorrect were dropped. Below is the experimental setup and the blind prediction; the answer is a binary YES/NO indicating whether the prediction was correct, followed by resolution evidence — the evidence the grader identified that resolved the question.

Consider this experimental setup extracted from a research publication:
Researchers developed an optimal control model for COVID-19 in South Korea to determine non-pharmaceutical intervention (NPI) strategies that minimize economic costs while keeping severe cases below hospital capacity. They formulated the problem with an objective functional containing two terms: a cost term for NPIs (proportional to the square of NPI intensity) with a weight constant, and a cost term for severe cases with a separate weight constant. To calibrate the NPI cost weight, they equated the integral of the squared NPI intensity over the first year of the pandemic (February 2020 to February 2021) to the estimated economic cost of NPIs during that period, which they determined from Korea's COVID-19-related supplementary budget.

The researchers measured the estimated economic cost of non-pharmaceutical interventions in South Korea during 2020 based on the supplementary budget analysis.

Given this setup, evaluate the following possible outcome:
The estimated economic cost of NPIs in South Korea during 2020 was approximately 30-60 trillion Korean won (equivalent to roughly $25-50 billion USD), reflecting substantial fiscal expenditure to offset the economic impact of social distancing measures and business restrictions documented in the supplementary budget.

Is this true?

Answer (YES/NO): YES